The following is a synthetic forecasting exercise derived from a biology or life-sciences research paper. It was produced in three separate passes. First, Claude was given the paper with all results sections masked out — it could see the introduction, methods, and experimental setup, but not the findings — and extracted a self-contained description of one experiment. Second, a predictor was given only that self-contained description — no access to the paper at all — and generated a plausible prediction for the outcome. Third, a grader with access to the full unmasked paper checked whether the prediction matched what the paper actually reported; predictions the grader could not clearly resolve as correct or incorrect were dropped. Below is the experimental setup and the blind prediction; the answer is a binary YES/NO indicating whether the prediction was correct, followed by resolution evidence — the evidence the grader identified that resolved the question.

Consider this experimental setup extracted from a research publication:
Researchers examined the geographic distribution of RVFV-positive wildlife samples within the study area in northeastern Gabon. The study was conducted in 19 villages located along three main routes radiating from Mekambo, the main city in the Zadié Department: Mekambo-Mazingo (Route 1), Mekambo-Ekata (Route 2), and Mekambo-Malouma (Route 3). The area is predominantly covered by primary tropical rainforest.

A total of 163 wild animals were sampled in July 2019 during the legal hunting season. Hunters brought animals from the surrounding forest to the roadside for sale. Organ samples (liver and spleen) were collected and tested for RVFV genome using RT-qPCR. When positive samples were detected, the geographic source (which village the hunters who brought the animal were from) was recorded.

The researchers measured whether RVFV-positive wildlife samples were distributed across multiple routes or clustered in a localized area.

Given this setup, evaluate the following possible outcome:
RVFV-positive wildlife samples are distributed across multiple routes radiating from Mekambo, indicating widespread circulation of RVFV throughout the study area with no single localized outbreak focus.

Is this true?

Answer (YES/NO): NO